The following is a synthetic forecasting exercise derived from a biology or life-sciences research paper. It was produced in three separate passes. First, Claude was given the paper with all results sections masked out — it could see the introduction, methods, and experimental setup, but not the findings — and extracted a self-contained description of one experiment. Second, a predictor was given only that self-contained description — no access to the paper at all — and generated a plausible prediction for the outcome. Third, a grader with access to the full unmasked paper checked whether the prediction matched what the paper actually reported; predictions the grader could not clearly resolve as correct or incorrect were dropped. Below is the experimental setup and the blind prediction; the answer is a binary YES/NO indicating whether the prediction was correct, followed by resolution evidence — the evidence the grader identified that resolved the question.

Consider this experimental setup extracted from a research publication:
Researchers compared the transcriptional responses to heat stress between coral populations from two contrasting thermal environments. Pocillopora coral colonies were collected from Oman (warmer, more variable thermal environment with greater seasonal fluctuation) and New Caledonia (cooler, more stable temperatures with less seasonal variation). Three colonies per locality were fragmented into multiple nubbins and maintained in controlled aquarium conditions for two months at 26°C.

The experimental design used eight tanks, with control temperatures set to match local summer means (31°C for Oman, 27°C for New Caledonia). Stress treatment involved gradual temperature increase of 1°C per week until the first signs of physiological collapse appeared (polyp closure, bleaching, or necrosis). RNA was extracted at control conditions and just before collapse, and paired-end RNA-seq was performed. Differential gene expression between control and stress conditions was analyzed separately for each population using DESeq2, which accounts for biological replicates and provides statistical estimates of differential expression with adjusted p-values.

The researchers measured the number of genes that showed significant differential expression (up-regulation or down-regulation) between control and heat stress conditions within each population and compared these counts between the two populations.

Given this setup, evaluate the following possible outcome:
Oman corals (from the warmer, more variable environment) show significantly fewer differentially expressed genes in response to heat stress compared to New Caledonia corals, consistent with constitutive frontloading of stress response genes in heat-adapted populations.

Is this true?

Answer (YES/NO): NO